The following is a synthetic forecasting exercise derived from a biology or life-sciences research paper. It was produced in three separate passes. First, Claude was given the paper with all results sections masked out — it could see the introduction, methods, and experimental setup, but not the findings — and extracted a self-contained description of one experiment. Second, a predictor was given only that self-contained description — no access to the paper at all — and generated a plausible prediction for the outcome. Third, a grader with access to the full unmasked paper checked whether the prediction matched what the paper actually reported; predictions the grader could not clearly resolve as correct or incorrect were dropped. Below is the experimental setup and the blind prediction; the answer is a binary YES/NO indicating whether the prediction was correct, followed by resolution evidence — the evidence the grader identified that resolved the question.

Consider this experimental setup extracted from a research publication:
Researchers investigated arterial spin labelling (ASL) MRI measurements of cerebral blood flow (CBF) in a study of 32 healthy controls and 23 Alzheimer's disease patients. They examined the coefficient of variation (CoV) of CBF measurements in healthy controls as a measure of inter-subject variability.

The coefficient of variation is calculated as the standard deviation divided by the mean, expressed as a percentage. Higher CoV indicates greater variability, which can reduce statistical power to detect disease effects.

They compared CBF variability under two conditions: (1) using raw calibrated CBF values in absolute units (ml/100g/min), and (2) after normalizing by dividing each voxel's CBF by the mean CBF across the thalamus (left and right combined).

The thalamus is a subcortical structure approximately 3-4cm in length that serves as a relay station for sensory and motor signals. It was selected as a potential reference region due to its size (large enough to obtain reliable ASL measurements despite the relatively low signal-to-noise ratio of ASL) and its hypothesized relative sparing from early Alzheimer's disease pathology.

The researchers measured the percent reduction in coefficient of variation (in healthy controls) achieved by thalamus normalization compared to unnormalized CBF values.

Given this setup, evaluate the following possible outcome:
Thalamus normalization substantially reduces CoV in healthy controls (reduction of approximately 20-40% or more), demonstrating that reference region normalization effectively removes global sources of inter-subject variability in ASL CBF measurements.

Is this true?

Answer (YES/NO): YES